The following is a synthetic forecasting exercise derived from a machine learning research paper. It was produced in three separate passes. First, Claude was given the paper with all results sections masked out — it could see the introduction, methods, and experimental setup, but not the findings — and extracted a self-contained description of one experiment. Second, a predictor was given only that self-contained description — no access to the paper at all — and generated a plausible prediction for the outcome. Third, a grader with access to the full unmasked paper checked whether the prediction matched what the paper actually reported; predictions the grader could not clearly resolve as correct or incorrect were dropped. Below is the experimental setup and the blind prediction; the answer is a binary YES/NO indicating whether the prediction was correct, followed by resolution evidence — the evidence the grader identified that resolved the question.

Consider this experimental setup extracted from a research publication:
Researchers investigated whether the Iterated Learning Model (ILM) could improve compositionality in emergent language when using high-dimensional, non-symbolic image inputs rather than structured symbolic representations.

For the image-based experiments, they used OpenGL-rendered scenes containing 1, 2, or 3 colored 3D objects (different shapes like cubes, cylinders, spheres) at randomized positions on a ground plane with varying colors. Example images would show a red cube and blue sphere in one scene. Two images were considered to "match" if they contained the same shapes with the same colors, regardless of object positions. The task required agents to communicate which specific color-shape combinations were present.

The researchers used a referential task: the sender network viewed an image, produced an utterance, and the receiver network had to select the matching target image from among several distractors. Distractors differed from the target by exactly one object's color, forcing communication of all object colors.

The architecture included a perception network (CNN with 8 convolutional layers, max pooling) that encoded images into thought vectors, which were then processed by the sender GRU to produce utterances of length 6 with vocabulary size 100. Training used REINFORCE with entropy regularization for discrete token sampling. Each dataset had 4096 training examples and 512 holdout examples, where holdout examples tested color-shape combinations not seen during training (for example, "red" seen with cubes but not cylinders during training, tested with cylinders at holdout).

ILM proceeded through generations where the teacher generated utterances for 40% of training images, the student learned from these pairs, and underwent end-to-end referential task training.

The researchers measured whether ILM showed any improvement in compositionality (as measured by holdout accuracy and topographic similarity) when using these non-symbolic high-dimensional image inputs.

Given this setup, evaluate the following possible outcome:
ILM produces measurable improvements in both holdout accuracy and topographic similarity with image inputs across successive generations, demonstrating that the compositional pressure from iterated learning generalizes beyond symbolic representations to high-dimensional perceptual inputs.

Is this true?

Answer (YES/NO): YES